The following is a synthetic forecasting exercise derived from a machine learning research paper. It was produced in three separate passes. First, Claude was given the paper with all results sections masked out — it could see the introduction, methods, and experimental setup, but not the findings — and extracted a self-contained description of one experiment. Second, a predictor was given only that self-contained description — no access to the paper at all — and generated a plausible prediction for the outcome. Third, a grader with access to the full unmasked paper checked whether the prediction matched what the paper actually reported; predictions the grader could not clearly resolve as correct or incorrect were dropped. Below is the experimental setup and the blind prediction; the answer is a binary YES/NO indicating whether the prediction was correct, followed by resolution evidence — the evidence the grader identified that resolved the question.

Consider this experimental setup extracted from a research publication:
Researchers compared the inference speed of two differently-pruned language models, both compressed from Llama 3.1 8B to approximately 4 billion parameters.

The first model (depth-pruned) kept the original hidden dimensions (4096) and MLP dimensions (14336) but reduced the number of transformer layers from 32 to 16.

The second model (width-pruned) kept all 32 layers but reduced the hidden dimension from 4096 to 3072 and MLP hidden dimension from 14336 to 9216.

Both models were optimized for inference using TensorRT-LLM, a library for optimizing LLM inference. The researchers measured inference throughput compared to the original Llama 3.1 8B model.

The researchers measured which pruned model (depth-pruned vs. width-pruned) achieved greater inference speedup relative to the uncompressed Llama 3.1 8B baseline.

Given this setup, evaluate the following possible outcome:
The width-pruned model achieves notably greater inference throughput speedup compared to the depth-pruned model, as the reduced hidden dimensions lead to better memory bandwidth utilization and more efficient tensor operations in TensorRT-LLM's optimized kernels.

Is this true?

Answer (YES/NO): NO